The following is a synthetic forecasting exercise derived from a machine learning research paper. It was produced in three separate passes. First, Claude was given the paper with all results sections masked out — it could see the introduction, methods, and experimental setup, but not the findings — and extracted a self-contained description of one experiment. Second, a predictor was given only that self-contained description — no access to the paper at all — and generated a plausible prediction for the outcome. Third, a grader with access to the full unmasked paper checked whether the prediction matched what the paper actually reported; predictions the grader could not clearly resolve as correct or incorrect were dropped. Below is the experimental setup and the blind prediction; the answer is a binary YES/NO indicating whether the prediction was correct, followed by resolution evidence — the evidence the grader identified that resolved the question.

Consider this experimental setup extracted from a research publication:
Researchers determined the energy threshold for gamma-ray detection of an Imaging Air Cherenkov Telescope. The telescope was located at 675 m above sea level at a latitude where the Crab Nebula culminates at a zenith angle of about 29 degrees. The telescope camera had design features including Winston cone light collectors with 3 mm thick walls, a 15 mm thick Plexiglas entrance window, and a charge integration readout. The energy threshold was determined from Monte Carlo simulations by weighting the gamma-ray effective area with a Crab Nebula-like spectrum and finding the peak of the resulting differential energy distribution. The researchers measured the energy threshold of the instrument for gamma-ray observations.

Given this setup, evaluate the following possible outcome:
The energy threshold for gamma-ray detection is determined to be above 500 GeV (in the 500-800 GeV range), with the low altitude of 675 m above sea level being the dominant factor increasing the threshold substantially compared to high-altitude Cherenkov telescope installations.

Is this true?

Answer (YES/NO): NO